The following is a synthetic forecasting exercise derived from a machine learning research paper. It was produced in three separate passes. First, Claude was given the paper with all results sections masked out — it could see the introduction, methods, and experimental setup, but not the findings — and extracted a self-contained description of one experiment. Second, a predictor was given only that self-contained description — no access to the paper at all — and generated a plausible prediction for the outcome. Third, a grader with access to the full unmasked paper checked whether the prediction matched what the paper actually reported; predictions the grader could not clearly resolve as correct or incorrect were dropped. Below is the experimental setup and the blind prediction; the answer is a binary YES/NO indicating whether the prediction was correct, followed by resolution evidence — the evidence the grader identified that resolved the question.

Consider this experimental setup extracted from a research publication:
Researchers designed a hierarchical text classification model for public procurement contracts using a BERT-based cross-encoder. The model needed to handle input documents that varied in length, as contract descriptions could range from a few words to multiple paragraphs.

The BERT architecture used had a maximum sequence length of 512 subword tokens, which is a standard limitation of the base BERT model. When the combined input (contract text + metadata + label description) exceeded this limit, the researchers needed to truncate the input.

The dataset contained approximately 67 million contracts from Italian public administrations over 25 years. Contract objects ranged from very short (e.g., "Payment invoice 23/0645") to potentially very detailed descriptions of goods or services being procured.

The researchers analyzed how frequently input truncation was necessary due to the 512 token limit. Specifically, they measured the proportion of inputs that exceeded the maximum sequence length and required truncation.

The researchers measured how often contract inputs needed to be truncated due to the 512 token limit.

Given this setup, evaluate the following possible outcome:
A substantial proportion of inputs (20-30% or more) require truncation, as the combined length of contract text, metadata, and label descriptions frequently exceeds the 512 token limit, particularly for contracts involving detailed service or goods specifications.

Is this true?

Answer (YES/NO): NO